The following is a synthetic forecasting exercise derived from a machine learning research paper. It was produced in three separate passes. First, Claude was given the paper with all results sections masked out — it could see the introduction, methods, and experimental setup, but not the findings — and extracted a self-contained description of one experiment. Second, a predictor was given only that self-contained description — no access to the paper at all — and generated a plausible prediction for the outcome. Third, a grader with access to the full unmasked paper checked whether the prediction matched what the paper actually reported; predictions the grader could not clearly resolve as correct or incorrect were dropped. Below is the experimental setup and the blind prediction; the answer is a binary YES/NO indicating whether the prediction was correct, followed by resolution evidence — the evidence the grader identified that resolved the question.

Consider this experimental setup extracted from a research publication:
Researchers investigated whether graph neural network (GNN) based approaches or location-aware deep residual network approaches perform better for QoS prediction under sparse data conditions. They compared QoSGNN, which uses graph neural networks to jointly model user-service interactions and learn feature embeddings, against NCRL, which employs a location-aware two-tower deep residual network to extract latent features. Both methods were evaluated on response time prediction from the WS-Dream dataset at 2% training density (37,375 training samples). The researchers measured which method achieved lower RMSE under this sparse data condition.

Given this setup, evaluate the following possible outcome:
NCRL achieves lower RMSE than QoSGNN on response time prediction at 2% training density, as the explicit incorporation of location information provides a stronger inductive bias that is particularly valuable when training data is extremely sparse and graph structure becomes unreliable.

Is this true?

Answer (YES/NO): NO